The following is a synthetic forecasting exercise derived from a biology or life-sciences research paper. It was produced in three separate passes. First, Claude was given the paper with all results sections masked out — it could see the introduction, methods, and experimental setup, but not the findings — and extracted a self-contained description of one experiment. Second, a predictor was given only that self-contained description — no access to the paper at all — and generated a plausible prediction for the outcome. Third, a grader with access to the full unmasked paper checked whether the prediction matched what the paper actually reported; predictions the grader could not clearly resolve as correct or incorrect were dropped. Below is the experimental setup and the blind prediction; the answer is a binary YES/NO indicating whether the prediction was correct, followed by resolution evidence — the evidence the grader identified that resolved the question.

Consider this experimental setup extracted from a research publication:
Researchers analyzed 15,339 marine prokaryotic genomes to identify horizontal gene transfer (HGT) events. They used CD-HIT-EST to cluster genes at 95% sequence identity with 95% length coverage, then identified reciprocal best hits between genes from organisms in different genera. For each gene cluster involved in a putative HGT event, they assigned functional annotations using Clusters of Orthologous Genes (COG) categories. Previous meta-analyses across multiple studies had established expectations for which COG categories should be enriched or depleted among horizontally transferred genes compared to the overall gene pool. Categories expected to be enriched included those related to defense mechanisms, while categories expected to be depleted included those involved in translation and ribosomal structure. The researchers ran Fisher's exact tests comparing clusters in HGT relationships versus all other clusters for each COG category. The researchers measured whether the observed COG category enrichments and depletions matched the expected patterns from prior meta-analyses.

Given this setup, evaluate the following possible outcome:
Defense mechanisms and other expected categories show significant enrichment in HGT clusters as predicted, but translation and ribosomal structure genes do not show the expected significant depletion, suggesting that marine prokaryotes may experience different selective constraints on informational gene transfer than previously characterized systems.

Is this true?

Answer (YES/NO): NO